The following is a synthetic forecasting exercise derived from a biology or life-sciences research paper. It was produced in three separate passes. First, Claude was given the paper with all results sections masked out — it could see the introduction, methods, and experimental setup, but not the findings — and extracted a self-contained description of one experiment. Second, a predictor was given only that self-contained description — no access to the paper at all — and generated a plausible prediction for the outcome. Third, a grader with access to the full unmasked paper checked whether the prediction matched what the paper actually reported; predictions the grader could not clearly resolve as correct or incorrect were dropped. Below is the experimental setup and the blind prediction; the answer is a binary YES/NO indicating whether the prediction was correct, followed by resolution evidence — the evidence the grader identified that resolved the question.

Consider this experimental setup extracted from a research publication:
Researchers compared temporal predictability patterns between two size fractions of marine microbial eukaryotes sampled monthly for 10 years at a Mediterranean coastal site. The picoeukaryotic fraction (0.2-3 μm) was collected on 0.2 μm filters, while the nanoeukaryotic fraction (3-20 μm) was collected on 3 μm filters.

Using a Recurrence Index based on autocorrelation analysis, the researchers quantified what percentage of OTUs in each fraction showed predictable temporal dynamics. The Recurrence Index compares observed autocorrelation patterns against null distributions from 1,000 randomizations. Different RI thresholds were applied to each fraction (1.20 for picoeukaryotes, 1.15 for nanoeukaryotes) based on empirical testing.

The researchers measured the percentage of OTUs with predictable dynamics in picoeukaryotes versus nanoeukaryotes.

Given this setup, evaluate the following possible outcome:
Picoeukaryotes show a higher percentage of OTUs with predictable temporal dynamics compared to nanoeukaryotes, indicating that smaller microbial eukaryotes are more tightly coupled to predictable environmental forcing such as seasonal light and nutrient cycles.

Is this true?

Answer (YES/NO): NO